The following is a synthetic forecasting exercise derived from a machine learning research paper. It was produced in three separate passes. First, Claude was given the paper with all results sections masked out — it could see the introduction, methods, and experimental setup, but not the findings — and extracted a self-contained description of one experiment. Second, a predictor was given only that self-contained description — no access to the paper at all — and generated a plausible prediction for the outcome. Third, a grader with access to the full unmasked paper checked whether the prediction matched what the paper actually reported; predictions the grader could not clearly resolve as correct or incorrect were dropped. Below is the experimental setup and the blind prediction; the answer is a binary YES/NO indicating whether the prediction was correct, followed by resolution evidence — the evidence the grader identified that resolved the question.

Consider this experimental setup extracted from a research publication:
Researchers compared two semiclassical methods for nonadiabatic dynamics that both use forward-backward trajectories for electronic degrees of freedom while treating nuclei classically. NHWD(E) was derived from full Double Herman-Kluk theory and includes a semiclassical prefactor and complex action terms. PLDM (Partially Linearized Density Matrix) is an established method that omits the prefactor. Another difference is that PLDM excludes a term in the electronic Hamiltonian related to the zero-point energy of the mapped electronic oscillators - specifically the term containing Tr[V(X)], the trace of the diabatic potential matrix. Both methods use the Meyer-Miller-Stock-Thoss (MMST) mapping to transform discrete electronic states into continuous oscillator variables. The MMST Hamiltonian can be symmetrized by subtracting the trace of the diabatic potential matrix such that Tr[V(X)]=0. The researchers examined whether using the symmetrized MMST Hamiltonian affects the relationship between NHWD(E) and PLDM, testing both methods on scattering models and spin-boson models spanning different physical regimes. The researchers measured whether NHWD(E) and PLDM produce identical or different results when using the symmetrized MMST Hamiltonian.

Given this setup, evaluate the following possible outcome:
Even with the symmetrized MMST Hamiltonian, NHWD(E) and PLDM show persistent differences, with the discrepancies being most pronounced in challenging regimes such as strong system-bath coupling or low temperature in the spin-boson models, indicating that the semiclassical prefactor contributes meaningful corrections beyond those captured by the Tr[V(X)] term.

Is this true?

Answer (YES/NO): NO